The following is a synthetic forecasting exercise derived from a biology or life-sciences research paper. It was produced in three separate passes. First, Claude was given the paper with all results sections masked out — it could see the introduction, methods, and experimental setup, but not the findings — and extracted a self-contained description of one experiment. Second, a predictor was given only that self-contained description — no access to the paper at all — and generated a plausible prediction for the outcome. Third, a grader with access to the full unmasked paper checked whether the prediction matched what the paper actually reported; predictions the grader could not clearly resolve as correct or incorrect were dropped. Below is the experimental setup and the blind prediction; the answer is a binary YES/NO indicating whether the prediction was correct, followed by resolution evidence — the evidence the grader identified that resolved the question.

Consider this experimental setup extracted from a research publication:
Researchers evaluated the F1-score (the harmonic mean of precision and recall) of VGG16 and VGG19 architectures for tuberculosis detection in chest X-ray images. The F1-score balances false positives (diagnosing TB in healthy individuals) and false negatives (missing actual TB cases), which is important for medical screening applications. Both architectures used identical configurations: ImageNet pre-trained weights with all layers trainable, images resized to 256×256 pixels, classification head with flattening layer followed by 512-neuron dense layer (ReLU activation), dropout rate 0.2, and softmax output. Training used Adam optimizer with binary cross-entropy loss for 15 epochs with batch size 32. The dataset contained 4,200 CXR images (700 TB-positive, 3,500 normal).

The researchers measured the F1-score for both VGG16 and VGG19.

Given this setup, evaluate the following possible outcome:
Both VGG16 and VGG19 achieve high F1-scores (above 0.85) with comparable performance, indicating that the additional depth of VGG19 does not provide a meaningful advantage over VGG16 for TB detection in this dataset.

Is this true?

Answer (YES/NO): NO